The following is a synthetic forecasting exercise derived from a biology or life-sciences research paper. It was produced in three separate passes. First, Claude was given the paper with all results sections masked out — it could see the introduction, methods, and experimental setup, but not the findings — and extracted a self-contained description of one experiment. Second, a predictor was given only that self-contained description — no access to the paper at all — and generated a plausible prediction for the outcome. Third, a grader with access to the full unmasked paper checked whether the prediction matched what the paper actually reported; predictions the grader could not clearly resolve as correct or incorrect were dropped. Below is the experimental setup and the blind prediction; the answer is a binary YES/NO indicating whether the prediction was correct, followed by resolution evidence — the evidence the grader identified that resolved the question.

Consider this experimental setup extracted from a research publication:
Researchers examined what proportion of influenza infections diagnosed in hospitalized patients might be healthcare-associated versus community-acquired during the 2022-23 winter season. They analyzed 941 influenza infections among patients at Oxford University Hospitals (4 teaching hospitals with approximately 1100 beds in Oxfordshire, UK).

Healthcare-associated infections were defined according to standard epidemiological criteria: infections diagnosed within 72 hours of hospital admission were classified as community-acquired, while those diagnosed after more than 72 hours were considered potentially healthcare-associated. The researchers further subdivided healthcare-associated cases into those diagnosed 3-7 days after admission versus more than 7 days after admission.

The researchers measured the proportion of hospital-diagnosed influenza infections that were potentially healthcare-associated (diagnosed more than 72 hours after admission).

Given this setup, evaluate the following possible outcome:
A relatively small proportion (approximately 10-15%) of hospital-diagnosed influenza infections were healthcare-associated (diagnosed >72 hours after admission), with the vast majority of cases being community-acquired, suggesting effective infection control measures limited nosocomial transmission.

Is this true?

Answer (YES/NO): NO